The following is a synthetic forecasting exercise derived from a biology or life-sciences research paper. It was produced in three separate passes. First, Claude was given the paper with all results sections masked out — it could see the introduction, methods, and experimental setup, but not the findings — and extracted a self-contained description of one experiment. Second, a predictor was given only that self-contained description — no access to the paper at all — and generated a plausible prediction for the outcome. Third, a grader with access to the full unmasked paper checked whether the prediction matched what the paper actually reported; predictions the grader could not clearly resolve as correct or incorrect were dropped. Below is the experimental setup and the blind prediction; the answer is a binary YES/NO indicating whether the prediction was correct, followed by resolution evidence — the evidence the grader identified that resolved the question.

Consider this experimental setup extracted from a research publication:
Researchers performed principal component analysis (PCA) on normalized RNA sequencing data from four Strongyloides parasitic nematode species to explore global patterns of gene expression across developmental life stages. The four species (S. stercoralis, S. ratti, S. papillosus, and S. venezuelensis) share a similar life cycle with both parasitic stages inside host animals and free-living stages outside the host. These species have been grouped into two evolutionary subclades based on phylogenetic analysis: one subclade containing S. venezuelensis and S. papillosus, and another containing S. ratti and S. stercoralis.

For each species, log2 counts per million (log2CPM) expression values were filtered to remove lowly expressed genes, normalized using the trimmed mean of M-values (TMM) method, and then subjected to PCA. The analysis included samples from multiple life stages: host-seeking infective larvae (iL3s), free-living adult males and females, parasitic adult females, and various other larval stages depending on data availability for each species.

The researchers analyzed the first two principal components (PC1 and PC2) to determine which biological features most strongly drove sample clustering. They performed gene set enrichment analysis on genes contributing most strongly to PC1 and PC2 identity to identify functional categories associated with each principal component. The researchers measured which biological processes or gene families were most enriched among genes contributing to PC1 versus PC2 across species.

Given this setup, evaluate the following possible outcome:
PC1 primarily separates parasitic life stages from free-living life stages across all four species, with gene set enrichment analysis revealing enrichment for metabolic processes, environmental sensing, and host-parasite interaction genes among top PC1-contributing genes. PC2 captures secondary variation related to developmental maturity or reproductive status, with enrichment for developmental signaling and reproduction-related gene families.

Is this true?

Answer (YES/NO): NO